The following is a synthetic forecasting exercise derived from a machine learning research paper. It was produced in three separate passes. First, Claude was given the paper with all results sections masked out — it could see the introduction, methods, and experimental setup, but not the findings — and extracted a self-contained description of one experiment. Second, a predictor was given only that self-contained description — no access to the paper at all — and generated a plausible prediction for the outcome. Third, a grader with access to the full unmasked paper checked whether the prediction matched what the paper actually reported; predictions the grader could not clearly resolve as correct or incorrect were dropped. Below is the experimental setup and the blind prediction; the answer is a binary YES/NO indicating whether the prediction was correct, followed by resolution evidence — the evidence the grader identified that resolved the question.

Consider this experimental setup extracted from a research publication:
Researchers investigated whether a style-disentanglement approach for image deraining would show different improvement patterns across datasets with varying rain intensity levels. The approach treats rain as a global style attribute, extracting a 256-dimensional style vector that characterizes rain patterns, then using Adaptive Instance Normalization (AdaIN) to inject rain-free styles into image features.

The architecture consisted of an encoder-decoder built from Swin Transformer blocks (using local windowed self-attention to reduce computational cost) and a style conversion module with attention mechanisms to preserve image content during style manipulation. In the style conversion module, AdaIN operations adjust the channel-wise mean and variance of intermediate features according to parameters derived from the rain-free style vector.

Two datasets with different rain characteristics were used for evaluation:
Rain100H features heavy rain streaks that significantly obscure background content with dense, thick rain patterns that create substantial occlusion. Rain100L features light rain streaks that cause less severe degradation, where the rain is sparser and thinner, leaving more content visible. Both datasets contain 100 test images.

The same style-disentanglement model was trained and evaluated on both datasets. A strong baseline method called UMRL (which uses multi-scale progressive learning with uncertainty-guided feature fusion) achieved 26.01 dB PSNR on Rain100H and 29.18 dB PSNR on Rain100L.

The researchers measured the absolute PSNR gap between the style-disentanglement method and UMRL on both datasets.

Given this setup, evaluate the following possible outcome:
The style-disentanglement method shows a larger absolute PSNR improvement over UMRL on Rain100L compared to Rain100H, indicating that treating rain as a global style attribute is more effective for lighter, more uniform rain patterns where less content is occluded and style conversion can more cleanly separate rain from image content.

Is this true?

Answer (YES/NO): YES